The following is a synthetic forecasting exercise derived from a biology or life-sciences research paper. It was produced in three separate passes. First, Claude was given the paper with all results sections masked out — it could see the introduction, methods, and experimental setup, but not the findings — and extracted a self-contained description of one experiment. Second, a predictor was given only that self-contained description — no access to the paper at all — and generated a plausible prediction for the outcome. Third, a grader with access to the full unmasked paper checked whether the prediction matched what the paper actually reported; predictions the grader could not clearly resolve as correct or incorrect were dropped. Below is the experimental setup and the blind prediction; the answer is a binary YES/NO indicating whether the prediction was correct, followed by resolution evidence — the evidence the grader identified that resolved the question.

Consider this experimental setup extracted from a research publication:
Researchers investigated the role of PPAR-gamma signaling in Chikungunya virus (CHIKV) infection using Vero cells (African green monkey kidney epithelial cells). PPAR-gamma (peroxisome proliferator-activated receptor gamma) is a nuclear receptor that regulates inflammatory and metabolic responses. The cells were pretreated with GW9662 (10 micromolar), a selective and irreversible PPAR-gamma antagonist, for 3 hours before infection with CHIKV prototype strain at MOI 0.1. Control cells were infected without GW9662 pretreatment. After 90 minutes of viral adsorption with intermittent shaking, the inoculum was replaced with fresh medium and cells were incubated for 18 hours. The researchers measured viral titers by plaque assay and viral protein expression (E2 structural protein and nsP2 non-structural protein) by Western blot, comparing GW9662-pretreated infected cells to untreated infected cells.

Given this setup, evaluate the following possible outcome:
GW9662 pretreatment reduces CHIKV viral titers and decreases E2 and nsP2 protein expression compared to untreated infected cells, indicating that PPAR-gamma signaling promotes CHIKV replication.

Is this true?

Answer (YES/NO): NO